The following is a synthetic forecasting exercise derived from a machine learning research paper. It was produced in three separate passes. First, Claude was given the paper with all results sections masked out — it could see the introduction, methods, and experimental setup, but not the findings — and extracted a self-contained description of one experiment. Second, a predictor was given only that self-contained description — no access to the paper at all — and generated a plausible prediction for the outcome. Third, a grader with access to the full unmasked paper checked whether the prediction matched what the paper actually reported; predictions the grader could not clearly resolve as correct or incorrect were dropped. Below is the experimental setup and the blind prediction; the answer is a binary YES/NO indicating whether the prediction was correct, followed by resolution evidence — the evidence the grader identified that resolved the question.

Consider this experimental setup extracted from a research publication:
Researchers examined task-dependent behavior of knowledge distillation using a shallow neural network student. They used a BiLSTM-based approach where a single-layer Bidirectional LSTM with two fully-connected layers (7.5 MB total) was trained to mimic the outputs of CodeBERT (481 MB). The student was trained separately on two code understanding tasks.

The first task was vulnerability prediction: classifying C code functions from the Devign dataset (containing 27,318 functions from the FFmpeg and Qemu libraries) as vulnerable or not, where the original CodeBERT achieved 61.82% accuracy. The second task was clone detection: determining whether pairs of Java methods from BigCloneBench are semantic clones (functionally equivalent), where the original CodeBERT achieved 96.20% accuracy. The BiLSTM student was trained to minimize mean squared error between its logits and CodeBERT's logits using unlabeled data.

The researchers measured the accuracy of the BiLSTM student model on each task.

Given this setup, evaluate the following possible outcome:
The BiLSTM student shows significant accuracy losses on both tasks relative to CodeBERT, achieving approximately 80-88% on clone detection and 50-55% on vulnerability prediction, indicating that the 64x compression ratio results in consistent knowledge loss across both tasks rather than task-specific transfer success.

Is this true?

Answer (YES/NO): NO